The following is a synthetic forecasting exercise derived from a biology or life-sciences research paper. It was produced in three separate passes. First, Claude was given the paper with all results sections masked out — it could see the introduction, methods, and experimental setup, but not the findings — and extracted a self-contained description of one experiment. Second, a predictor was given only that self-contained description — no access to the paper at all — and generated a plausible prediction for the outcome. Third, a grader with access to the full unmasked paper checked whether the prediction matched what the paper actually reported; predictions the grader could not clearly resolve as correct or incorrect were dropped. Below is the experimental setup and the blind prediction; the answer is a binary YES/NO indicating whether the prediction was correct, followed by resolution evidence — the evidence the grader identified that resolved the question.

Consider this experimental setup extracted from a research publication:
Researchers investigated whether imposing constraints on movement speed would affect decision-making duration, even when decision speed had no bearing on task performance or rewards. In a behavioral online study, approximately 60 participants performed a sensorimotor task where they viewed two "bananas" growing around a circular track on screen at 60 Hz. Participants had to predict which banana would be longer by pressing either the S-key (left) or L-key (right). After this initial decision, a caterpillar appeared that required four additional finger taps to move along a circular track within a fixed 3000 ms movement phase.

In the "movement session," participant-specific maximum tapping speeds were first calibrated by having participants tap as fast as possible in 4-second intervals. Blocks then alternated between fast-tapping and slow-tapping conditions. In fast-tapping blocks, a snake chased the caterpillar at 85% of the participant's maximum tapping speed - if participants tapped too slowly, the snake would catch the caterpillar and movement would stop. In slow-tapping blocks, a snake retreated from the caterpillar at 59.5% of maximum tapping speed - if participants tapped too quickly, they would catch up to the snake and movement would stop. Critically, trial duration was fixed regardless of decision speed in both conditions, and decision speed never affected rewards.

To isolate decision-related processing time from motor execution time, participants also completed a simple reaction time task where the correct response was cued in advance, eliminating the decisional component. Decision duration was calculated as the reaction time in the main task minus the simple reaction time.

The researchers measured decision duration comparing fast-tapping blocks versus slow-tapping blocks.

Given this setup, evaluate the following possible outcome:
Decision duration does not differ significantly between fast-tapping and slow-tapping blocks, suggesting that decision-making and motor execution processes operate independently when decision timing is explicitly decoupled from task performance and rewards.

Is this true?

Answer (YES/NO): NO